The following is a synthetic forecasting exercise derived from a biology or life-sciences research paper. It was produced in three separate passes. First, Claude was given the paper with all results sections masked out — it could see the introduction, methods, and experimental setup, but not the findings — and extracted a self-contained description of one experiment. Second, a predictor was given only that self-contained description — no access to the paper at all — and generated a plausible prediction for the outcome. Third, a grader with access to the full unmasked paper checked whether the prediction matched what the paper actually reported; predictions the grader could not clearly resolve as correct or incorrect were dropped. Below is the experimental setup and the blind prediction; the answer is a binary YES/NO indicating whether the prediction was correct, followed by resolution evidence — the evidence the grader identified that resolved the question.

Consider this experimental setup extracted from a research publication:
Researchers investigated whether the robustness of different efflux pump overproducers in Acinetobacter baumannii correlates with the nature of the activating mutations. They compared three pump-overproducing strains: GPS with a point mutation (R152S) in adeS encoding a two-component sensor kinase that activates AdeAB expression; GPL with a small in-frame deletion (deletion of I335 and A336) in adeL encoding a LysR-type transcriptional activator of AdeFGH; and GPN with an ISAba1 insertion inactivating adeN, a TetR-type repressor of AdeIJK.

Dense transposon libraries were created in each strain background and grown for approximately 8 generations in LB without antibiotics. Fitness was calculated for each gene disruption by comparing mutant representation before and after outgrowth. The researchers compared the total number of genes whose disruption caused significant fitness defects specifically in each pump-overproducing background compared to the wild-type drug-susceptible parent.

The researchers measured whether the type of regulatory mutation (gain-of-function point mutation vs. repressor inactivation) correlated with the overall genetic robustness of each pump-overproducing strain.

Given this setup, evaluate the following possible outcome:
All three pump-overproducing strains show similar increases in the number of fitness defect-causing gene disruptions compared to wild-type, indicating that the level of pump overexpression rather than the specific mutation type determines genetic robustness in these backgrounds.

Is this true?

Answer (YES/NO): NO